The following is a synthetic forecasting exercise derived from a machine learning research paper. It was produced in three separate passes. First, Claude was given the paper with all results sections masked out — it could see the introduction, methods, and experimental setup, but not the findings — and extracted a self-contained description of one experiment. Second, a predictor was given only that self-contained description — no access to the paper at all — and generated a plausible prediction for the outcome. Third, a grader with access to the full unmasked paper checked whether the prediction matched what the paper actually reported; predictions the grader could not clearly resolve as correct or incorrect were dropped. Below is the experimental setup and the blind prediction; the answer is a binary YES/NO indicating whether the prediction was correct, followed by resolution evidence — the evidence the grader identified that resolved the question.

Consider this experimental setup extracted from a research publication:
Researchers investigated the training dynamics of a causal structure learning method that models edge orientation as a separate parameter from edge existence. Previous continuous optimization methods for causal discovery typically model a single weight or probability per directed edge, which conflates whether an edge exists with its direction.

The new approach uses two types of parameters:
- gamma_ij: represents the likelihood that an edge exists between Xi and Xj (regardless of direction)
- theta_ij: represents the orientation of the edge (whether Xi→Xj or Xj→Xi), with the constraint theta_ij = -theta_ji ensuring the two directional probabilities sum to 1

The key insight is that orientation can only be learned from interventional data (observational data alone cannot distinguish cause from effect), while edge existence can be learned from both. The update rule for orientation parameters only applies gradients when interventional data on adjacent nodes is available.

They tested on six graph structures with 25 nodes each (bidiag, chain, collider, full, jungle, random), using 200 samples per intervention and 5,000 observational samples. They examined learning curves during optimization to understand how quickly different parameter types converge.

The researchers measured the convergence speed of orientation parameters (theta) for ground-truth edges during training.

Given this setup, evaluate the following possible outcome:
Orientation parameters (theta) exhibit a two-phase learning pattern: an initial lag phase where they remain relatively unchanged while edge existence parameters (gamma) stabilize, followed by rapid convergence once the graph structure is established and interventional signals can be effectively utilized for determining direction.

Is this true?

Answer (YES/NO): NO